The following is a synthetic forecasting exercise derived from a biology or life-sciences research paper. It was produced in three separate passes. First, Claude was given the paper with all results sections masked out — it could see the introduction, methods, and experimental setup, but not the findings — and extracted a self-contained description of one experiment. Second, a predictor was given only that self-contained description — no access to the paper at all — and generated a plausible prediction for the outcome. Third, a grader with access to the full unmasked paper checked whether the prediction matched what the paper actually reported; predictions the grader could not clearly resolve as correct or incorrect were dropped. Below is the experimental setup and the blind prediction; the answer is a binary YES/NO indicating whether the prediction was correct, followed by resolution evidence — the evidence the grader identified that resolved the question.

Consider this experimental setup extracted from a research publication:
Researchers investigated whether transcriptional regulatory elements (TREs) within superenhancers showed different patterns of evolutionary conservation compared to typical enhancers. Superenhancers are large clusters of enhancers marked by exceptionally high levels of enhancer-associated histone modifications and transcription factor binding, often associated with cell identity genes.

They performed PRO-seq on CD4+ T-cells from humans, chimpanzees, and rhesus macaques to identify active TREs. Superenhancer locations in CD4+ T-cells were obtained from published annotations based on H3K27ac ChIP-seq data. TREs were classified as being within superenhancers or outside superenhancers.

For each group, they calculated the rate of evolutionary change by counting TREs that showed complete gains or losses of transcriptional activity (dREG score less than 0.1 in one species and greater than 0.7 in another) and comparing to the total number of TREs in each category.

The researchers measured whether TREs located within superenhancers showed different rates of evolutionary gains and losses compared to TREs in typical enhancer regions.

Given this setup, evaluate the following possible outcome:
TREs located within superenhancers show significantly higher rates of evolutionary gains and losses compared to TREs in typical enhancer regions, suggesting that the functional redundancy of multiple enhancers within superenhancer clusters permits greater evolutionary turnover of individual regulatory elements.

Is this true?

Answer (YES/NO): NO